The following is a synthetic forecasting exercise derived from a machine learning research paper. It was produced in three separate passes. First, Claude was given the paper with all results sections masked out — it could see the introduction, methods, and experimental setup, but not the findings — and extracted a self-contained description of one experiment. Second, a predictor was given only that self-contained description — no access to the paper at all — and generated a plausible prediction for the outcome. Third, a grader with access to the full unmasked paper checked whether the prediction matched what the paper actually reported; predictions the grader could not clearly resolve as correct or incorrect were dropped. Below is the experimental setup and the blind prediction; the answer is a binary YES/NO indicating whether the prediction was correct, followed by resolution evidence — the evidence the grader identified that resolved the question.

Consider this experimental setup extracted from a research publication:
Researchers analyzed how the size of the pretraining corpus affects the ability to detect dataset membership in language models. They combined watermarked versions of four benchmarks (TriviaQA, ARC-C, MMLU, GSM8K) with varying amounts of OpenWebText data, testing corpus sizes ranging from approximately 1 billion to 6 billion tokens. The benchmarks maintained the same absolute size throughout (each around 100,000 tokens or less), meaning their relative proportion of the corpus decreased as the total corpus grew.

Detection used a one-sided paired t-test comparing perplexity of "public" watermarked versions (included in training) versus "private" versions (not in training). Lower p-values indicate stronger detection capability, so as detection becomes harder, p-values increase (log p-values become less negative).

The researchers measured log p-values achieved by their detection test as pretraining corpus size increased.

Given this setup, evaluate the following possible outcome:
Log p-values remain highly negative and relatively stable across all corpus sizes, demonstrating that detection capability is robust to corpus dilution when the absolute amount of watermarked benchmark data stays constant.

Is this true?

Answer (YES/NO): NO